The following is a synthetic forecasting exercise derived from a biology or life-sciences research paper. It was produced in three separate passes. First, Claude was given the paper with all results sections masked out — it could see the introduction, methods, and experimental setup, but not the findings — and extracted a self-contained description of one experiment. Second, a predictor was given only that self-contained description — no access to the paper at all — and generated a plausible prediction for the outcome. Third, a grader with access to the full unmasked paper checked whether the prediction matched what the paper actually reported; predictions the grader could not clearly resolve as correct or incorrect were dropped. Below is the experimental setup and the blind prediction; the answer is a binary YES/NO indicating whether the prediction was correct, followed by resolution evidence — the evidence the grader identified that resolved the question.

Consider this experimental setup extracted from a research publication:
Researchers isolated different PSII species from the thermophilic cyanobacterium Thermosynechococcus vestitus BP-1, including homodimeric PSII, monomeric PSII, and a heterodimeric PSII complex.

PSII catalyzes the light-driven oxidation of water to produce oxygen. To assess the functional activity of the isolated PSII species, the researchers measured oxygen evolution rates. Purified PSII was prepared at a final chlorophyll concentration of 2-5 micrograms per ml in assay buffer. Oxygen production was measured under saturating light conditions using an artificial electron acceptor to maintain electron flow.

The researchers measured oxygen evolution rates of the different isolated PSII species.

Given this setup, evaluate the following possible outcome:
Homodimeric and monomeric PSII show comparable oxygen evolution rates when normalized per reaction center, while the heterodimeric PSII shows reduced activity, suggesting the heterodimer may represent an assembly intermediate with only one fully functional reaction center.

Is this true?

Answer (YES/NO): YES